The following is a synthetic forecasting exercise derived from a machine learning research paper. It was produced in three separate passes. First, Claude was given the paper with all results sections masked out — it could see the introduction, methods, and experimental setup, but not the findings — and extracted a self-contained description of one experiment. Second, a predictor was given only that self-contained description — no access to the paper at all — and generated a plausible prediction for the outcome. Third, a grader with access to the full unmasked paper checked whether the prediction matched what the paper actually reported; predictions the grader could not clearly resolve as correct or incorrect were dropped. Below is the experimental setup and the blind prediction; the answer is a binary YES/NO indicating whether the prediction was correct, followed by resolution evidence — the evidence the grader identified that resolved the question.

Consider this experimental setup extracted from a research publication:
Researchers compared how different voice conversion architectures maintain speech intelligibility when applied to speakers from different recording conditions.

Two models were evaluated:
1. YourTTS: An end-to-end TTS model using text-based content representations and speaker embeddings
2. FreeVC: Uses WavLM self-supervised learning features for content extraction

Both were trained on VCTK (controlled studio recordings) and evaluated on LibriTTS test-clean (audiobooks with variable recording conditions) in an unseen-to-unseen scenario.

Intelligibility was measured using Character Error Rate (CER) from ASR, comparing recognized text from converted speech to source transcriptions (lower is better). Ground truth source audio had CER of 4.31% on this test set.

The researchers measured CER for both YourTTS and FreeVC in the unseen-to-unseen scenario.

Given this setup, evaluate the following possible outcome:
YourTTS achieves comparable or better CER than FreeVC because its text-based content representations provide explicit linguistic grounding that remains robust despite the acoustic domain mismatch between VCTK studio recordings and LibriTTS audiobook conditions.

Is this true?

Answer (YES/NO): NO